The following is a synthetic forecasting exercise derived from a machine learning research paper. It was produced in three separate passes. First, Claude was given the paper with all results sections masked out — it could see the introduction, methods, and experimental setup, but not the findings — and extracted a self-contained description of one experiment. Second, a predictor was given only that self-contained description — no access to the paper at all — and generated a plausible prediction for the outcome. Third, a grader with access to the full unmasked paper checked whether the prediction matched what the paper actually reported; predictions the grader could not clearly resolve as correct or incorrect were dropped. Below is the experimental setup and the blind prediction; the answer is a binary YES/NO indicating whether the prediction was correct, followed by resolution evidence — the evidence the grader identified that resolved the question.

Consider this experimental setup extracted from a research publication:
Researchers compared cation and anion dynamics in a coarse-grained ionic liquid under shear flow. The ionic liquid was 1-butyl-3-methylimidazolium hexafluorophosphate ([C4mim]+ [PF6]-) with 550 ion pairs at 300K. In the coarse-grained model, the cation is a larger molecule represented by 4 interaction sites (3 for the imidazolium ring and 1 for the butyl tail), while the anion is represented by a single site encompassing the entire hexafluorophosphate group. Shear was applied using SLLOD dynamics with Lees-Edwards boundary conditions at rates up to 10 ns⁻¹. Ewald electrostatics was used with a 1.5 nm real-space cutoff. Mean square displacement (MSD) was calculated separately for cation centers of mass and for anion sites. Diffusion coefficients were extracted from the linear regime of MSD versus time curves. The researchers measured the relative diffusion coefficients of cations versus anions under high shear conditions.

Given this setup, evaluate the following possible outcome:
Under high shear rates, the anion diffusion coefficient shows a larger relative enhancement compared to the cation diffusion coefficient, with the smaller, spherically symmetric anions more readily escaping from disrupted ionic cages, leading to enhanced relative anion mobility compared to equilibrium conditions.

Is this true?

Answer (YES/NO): YES